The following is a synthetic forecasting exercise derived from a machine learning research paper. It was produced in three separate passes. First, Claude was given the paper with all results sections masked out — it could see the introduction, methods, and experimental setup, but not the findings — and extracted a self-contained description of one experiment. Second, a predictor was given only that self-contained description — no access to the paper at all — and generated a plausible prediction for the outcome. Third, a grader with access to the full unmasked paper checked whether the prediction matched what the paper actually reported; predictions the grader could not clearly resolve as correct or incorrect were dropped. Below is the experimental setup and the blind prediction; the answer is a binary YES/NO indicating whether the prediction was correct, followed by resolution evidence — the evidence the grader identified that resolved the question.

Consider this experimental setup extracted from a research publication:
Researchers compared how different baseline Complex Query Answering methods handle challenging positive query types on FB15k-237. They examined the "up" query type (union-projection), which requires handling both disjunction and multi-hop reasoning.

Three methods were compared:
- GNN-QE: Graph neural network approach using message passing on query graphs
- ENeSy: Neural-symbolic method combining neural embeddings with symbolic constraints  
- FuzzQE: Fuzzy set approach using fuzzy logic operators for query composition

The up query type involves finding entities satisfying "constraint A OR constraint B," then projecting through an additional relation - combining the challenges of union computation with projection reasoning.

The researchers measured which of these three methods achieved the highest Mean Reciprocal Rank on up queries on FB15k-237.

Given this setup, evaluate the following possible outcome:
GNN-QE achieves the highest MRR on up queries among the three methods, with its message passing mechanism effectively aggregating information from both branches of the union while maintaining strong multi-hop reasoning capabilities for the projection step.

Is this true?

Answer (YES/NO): YES